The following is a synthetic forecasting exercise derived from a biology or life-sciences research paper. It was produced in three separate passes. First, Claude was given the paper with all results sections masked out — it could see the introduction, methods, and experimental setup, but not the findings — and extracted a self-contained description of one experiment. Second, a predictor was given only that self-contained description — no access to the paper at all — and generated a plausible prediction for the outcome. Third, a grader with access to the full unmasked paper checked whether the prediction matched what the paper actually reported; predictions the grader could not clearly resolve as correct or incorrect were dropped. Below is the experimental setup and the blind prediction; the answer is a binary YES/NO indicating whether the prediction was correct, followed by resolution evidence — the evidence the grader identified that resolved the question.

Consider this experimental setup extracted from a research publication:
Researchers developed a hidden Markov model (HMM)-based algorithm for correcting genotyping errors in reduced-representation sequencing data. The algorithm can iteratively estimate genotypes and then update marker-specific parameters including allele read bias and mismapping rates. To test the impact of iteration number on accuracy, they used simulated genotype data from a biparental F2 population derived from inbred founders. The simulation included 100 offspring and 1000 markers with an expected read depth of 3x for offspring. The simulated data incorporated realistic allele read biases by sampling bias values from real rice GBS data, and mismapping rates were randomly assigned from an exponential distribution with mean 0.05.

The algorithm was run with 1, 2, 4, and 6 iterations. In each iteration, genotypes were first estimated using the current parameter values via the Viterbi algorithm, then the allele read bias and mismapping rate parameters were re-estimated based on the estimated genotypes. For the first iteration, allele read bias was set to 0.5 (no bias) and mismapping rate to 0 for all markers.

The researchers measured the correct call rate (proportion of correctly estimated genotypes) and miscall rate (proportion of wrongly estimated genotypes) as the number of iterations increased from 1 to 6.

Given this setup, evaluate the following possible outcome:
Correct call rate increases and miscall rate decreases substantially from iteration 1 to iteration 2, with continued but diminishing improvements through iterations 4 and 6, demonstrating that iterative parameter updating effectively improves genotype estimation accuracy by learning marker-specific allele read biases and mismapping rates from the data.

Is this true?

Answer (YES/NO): NO